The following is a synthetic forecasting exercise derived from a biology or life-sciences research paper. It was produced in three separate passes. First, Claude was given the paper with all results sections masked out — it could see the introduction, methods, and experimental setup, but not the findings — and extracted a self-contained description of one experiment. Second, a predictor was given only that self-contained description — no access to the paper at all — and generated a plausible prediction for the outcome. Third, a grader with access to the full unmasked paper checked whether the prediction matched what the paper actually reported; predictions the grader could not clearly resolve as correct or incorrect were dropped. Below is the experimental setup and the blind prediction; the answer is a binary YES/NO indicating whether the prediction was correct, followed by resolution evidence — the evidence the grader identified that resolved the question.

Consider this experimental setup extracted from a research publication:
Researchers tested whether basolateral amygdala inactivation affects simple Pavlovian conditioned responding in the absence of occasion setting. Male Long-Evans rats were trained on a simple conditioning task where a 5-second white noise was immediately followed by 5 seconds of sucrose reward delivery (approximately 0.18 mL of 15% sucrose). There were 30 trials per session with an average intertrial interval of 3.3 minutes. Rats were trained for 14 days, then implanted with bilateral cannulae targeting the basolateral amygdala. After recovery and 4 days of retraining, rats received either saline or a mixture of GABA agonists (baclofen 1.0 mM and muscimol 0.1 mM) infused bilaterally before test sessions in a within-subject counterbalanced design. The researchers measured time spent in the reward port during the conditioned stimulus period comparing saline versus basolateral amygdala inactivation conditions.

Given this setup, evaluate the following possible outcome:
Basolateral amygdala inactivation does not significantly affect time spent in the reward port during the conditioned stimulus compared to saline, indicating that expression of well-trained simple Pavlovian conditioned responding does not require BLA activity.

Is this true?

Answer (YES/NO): YES